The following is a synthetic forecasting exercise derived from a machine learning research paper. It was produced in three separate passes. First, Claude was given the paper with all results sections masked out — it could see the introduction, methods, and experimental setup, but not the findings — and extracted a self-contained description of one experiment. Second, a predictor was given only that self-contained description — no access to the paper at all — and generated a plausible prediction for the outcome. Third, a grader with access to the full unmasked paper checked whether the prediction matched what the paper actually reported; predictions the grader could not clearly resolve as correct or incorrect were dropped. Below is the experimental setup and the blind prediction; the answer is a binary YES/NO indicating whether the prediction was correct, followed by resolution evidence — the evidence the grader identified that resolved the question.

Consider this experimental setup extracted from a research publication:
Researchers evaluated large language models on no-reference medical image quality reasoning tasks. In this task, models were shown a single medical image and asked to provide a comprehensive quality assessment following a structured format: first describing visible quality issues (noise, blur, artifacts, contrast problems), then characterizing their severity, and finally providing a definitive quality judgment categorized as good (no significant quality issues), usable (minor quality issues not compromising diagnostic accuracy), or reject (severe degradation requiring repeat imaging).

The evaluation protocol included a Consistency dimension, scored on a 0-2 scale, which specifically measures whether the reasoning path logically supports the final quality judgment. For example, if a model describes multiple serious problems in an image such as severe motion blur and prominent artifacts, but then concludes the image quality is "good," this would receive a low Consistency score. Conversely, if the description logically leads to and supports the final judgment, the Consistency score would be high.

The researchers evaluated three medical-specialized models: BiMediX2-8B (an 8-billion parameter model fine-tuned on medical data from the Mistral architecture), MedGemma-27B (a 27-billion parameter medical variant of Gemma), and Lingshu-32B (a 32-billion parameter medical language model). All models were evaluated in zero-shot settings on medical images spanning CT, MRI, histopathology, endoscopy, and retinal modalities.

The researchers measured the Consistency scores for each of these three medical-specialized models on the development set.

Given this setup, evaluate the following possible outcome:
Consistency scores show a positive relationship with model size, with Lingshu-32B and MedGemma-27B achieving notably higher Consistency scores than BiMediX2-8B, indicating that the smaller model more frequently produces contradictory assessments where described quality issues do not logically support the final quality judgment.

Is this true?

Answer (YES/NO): YES